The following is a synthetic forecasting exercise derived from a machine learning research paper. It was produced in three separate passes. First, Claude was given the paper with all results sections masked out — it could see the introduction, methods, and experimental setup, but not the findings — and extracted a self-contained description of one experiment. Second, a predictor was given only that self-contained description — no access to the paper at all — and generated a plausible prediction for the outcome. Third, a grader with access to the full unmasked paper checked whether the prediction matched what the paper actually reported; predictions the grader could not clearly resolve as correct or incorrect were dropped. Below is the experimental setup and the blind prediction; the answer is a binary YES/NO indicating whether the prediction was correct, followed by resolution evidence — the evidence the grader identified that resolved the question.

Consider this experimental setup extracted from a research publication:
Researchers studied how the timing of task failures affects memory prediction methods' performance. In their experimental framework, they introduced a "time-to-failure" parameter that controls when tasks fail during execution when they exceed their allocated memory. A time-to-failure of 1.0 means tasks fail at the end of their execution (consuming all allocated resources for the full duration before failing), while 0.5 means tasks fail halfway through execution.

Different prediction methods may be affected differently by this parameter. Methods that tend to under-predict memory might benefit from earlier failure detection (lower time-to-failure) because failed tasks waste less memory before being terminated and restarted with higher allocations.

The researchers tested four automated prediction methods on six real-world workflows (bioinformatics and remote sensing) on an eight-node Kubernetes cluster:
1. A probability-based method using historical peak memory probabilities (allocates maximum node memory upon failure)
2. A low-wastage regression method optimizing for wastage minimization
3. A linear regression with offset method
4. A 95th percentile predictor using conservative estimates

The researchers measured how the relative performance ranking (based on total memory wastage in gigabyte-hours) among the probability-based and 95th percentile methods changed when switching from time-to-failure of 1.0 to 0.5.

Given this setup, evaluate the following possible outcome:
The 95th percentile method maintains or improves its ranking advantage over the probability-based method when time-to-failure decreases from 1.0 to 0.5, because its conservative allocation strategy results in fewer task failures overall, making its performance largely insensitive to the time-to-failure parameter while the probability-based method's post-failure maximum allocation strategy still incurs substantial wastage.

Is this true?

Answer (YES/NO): NO